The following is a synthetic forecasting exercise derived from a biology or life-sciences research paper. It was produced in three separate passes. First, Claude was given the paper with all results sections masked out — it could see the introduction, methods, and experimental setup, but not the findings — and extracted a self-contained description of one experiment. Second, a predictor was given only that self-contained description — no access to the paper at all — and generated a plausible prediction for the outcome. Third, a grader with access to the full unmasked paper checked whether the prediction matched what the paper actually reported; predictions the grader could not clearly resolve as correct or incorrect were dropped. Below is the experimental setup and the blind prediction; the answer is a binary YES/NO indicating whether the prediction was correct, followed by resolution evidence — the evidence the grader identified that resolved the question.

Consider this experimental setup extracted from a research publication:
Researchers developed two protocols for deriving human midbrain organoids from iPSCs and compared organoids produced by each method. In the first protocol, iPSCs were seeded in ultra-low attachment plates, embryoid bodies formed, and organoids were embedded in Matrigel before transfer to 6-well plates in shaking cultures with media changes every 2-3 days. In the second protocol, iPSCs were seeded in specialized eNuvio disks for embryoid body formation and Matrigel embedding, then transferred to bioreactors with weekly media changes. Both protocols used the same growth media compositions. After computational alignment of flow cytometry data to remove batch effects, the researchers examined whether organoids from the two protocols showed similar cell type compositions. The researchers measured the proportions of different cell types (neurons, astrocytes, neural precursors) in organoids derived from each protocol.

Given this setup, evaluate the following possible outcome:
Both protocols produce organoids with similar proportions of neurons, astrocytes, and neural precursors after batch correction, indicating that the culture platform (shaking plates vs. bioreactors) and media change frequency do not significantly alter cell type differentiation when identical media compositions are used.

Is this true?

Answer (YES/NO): NO